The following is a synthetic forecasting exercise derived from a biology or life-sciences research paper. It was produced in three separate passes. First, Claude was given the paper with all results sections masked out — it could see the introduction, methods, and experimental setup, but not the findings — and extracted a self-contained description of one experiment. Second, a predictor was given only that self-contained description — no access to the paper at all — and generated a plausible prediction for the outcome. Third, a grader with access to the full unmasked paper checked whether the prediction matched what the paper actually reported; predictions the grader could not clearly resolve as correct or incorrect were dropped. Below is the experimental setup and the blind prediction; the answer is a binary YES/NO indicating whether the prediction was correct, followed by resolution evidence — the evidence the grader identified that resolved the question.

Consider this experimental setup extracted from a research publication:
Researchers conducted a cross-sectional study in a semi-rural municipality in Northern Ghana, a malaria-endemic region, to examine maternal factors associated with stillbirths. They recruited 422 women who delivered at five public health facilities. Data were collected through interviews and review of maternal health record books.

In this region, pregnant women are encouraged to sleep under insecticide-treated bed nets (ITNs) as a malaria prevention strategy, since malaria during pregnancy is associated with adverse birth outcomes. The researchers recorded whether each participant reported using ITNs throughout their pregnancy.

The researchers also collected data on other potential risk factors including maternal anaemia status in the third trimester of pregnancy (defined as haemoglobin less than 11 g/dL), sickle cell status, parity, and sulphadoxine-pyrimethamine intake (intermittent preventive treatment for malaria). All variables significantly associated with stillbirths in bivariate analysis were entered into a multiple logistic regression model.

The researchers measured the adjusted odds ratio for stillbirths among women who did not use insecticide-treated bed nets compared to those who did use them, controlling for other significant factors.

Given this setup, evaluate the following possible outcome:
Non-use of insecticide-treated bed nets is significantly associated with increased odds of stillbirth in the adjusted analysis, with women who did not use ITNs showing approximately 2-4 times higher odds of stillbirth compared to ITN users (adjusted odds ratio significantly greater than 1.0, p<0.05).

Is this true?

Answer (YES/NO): NO